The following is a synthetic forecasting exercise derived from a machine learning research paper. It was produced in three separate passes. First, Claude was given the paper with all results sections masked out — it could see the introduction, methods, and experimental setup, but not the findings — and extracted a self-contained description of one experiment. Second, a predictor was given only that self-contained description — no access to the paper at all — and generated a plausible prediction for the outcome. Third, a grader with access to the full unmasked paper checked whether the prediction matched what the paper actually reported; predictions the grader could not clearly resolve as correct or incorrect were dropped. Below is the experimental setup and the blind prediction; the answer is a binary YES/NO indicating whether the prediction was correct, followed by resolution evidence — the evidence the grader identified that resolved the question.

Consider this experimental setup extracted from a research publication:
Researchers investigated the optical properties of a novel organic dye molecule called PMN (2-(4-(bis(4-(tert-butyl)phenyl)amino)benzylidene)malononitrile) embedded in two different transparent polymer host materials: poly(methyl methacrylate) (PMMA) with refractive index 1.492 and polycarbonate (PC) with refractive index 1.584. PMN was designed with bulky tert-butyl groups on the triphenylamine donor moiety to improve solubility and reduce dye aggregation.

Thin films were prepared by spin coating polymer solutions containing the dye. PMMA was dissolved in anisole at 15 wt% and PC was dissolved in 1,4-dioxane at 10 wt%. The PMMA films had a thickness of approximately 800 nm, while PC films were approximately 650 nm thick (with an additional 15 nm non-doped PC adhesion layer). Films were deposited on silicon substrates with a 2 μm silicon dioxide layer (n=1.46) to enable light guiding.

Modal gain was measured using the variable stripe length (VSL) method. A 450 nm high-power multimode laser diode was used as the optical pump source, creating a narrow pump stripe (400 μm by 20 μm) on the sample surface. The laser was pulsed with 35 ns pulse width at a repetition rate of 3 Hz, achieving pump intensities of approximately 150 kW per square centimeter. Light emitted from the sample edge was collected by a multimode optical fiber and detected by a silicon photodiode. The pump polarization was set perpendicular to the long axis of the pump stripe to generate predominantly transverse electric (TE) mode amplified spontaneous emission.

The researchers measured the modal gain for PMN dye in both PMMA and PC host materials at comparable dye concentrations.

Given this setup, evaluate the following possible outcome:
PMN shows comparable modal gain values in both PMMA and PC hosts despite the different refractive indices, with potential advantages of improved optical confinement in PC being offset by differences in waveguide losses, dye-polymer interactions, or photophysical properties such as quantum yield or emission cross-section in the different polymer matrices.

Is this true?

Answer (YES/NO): NO